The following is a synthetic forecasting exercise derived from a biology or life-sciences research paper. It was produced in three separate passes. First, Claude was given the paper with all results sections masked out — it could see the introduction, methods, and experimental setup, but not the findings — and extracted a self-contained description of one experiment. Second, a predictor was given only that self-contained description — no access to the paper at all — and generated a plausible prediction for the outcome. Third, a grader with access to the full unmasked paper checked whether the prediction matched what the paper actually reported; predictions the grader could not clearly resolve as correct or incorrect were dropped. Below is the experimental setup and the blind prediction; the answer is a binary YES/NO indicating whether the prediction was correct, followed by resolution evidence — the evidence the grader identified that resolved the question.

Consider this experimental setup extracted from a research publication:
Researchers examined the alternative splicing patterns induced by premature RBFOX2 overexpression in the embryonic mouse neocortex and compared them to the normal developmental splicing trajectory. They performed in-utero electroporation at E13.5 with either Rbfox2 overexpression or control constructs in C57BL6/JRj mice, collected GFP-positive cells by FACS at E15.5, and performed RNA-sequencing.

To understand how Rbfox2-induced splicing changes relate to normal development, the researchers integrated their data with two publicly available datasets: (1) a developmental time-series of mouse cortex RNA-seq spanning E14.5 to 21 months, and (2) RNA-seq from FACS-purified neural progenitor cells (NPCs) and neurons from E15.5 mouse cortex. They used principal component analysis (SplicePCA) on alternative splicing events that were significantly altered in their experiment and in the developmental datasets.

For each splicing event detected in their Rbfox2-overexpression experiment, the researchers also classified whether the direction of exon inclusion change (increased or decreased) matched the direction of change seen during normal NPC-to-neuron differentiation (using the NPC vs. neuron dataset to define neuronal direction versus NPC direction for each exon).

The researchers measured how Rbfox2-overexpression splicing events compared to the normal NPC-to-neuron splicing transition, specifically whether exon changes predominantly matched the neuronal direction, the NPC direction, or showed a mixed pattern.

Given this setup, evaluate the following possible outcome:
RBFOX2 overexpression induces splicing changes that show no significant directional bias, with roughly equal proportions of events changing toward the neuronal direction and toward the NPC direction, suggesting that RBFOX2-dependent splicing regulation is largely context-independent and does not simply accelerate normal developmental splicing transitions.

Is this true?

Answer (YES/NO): NO